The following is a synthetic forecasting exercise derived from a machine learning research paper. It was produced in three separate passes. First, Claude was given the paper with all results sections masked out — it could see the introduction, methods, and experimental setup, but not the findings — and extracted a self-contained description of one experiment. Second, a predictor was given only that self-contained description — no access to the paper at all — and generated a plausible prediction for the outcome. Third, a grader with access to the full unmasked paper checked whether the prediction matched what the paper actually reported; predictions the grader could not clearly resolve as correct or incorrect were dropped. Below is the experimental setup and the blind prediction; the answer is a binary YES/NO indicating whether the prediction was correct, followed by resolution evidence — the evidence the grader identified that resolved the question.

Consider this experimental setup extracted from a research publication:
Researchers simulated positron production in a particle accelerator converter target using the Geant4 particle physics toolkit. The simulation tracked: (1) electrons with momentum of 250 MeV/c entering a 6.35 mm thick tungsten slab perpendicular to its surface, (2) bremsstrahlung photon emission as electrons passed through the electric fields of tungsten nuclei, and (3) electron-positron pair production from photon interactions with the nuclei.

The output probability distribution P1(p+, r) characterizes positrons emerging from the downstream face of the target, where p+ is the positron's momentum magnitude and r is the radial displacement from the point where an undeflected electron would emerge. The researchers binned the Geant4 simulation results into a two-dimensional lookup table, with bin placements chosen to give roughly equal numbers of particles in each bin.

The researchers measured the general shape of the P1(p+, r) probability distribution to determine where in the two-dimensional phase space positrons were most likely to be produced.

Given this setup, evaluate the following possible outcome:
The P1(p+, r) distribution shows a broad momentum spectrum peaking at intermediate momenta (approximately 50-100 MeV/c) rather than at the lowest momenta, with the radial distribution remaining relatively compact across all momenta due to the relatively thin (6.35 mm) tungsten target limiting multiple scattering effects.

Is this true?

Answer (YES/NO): NO